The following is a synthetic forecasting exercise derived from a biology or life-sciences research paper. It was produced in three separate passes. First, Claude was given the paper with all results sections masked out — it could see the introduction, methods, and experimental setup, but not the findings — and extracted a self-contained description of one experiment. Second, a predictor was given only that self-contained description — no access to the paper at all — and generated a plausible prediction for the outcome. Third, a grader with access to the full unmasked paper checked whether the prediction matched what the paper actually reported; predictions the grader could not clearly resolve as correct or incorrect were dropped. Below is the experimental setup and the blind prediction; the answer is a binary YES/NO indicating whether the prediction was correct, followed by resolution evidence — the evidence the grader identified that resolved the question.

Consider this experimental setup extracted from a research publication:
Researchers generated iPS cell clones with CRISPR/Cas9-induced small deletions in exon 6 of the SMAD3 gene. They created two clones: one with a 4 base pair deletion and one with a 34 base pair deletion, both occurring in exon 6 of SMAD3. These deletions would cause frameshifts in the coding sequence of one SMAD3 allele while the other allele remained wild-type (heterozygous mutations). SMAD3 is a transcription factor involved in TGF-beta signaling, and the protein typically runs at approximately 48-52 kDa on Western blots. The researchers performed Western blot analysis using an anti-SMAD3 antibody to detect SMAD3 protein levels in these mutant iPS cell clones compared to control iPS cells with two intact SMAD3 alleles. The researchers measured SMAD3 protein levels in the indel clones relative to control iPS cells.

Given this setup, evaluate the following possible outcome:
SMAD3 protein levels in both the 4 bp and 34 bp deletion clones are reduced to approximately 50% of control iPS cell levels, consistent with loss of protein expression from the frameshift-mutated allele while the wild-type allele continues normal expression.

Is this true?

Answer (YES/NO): NO